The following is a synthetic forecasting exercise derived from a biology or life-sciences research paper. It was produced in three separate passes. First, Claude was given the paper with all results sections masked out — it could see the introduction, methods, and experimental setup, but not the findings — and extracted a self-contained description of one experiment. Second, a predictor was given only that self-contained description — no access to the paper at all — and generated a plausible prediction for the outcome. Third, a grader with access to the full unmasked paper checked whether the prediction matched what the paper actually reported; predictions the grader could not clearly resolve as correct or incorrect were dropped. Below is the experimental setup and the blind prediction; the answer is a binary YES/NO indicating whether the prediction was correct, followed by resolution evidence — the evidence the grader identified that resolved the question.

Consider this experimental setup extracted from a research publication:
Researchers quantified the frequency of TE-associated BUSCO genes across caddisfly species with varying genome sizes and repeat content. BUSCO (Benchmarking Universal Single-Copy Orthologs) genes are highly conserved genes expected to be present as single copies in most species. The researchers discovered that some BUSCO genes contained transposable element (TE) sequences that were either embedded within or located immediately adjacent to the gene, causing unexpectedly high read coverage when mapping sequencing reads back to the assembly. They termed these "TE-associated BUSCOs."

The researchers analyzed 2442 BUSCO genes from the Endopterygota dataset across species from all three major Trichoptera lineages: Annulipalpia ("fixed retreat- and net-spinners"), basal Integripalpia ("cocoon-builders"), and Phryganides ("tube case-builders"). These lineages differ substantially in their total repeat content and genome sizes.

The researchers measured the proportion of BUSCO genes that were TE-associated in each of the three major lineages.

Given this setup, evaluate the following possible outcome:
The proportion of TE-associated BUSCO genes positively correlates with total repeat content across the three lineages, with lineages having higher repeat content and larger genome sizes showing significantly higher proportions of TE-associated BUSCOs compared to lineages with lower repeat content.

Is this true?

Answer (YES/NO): YES